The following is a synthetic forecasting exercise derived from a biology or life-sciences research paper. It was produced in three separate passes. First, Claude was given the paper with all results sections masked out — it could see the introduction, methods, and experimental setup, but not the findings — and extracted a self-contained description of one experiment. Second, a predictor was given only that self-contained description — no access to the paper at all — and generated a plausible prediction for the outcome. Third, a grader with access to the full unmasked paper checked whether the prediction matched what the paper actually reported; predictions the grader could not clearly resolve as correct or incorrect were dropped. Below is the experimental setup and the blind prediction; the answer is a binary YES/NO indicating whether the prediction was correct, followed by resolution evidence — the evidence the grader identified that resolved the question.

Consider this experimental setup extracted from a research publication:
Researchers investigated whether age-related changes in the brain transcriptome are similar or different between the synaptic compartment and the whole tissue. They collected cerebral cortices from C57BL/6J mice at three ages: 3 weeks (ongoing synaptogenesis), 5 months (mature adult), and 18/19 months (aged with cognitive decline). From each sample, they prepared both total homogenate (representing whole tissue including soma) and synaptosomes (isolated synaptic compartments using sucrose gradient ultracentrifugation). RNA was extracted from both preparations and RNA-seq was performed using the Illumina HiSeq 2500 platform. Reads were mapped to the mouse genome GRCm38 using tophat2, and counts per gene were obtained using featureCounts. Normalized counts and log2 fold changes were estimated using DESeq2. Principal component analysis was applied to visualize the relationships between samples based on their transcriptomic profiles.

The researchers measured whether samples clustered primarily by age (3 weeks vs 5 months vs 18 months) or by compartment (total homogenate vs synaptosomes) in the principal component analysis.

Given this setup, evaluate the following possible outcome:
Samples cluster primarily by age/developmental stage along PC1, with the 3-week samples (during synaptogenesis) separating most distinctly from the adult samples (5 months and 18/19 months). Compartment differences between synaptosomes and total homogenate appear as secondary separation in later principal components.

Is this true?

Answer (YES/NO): NO